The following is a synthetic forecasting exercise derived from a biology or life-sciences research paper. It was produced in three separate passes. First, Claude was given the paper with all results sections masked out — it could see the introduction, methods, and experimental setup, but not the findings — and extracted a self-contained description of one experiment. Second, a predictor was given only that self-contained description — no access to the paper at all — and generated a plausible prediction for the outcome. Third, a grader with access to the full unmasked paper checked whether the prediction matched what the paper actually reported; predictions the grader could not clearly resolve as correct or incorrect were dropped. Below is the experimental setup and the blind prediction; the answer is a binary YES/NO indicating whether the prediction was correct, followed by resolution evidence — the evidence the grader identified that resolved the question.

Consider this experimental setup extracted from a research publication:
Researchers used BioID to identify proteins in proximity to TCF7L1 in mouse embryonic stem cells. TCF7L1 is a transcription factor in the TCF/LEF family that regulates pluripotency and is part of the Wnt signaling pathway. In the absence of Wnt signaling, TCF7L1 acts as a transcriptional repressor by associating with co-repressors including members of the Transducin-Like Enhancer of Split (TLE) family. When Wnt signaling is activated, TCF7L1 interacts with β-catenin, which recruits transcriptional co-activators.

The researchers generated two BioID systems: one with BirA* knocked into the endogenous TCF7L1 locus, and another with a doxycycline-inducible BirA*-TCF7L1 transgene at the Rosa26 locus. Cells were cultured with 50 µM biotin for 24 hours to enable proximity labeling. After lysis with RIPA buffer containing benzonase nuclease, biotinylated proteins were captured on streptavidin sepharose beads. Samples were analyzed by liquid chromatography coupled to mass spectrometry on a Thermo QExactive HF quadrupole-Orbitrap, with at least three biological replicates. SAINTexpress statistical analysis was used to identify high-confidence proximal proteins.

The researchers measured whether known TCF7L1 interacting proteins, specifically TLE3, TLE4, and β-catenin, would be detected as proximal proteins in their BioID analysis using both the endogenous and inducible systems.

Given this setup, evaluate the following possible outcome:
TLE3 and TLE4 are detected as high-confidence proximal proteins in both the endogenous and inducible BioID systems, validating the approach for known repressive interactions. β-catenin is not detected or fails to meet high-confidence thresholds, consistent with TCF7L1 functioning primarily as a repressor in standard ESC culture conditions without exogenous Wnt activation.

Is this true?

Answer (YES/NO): NO